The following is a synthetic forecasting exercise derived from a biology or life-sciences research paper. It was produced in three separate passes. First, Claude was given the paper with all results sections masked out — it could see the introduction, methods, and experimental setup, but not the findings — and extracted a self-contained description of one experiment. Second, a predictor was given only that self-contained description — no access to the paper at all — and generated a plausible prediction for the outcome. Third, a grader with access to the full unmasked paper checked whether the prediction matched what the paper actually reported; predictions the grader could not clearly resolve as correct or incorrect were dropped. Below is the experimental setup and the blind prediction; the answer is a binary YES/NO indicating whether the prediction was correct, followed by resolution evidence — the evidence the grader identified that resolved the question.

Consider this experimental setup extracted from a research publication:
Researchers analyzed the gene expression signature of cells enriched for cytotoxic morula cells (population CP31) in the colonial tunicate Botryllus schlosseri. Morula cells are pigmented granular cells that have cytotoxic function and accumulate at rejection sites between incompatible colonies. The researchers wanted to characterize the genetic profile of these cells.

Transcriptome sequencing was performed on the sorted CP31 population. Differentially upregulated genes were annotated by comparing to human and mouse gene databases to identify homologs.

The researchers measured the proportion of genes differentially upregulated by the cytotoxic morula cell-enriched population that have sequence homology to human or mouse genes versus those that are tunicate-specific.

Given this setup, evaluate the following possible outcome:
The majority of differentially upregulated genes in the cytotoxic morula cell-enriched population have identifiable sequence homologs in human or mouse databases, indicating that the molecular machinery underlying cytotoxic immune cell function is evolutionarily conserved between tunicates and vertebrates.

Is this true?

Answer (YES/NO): NO